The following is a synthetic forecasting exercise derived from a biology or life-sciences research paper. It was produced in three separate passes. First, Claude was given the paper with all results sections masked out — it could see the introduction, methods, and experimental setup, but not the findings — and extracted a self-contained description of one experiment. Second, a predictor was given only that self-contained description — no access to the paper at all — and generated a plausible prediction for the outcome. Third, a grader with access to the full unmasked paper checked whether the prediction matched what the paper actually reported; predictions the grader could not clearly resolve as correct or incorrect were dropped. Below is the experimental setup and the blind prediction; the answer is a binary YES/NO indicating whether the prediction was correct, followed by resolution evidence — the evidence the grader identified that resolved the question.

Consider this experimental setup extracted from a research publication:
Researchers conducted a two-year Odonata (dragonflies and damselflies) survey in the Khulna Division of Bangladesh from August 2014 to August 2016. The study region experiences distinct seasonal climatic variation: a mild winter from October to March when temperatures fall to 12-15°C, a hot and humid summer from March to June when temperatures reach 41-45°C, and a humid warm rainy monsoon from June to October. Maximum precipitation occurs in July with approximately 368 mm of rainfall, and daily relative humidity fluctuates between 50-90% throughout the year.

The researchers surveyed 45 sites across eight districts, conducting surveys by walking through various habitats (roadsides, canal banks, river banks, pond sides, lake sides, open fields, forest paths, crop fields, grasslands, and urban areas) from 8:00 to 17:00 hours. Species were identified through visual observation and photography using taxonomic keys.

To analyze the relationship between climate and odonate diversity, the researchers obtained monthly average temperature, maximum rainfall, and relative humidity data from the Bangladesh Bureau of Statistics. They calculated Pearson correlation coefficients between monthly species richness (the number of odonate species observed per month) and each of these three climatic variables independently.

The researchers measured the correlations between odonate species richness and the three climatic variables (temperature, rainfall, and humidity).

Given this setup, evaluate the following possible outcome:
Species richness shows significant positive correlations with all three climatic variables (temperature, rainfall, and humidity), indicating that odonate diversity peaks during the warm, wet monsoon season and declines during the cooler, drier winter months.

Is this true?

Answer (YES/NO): YES